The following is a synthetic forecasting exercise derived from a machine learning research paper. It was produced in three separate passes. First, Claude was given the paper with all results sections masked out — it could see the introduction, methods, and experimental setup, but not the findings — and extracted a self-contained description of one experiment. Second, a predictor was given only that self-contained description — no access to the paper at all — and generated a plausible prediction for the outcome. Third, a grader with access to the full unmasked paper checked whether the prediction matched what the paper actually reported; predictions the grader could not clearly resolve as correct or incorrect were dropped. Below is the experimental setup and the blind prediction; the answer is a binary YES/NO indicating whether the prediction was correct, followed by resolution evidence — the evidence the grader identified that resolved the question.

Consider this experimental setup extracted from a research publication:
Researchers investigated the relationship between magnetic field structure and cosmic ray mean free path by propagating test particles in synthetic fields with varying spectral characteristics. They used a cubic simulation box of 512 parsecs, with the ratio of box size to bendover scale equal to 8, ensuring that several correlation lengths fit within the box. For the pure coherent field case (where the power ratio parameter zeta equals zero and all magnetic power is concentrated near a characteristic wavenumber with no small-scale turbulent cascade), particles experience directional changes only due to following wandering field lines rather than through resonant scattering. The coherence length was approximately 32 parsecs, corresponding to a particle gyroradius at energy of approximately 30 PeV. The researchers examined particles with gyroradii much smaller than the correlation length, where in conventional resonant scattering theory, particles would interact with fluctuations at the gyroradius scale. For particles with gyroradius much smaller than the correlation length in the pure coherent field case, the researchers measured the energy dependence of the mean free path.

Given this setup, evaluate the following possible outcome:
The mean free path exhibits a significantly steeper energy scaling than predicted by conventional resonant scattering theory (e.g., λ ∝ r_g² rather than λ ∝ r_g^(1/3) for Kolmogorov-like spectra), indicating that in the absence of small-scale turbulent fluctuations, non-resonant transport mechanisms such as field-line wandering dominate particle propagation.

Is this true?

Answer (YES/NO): NO